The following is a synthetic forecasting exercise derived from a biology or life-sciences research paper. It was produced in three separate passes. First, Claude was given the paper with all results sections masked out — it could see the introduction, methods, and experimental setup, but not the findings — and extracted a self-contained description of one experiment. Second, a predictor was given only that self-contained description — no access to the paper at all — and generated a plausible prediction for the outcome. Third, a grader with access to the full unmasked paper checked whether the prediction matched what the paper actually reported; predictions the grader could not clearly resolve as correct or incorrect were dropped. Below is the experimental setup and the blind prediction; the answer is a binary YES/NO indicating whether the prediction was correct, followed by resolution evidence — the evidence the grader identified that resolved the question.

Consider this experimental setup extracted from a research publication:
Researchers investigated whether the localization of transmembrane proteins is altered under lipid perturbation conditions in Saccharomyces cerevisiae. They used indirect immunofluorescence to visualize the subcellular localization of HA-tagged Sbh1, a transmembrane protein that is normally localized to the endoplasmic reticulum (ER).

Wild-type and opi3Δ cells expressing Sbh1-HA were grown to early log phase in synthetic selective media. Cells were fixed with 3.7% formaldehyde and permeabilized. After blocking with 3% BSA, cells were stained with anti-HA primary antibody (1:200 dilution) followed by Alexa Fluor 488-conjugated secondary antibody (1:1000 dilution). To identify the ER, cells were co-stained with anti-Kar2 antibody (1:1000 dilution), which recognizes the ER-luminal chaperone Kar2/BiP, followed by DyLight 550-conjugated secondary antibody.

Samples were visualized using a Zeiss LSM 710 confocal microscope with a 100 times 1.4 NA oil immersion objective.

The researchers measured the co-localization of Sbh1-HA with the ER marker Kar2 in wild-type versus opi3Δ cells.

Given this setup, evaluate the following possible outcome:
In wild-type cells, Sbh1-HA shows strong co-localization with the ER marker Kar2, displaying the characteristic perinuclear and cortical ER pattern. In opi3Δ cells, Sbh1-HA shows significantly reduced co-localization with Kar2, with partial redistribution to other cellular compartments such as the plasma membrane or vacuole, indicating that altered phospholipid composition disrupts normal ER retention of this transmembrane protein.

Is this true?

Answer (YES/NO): NO